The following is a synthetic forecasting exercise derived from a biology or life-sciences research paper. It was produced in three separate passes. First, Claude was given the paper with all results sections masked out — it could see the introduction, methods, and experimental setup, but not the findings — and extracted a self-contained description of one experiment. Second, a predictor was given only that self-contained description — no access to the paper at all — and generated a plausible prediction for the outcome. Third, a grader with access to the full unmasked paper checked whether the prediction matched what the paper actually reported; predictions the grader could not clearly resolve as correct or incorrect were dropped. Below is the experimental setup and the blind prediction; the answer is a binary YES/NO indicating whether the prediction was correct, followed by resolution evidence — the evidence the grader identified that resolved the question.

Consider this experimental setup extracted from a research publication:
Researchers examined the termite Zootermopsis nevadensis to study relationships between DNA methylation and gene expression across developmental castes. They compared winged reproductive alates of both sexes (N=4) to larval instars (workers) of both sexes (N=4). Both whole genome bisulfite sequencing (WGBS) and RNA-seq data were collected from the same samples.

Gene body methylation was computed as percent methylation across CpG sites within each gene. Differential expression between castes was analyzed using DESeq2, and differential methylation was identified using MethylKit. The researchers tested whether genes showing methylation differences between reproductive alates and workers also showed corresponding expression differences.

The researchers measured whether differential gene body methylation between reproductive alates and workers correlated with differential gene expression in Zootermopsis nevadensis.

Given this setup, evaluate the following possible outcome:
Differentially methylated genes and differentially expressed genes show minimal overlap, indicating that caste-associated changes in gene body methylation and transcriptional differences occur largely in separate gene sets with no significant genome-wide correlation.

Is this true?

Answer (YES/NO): YES